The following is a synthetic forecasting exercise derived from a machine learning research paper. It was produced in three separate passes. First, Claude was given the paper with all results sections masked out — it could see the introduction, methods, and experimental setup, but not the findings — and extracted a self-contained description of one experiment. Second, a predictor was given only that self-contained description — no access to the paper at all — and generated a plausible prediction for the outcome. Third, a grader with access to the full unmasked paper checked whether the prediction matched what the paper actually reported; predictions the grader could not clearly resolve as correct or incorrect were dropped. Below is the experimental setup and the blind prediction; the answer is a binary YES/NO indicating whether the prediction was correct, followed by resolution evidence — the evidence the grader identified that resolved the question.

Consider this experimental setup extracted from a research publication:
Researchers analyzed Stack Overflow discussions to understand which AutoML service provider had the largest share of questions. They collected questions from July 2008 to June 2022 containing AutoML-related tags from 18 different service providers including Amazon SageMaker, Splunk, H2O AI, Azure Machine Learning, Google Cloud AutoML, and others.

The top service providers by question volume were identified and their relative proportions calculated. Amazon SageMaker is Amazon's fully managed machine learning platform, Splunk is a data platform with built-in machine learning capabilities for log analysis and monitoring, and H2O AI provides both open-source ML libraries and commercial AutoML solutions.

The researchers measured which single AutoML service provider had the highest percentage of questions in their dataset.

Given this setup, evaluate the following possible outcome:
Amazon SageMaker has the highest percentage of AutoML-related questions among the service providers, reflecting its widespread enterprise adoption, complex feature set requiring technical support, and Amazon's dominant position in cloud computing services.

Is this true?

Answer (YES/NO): YES